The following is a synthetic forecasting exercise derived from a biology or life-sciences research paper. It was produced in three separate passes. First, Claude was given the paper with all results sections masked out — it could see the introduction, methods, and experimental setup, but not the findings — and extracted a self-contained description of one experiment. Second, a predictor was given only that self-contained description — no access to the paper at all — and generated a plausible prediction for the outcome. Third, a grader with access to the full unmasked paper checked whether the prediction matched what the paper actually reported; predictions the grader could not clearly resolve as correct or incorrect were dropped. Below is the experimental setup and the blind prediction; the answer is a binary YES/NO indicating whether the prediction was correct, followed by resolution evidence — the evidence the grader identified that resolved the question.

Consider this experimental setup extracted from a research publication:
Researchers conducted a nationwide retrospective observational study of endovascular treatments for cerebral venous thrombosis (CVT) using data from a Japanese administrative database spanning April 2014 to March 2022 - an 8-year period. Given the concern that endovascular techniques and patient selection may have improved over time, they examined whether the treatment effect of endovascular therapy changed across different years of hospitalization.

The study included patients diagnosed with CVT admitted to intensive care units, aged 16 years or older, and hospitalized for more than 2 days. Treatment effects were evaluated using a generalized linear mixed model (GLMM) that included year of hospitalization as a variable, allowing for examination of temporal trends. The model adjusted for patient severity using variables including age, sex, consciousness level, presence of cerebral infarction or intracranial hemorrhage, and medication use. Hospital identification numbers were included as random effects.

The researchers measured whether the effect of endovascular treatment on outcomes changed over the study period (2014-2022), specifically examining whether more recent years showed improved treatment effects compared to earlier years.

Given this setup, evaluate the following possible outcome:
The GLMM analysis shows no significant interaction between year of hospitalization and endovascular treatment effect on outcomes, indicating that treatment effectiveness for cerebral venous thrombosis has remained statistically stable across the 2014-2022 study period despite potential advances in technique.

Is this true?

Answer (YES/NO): YES